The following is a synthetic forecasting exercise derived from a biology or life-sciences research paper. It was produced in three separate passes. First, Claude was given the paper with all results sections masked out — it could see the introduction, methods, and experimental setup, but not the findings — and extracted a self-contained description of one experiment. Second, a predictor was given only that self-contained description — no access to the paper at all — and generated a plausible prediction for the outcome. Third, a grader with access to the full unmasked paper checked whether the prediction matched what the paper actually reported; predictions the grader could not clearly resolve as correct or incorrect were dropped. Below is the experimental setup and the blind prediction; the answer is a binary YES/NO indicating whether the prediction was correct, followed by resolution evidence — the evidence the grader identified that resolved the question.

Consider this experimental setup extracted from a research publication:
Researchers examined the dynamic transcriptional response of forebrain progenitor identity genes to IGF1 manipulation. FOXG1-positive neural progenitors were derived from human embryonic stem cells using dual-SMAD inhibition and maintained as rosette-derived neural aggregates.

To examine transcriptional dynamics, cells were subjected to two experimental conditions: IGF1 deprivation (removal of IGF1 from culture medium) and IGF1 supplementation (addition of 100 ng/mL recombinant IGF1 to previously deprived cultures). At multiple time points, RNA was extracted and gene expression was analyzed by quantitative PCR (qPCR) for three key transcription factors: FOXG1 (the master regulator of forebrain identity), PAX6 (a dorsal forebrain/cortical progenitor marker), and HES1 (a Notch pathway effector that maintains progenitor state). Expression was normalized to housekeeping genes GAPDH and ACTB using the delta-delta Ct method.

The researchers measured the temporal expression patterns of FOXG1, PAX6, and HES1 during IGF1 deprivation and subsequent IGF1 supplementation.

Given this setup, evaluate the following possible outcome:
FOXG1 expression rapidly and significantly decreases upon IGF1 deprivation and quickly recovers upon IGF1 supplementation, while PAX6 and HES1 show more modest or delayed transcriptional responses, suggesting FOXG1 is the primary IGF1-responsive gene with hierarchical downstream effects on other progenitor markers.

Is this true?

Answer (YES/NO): NO